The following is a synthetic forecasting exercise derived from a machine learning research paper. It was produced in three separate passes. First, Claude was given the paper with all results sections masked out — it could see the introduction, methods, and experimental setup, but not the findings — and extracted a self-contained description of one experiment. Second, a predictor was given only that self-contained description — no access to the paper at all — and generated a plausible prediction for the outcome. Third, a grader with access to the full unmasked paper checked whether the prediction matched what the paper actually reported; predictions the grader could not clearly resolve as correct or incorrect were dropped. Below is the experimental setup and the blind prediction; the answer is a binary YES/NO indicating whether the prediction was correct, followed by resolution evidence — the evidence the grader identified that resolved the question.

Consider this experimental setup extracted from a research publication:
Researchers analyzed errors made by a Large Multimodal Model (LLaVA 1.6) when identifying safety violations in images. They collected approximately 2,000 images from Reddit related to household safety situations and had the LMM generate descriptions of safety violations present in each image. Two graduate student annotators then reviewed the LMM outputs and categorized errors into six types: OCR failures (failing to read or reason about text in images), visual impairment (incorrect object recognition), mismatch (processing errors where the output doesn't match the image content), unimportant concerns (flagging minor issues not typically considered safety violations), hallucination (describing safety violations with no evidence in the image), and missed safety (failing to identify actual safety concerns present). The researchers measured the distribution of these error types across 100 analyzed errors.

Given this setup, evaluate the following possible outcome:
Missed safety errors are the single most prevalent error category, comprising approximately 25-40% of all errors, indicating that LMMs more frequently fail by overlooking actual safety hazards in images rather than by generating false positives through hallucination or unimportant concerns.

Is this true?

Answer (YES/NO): YES